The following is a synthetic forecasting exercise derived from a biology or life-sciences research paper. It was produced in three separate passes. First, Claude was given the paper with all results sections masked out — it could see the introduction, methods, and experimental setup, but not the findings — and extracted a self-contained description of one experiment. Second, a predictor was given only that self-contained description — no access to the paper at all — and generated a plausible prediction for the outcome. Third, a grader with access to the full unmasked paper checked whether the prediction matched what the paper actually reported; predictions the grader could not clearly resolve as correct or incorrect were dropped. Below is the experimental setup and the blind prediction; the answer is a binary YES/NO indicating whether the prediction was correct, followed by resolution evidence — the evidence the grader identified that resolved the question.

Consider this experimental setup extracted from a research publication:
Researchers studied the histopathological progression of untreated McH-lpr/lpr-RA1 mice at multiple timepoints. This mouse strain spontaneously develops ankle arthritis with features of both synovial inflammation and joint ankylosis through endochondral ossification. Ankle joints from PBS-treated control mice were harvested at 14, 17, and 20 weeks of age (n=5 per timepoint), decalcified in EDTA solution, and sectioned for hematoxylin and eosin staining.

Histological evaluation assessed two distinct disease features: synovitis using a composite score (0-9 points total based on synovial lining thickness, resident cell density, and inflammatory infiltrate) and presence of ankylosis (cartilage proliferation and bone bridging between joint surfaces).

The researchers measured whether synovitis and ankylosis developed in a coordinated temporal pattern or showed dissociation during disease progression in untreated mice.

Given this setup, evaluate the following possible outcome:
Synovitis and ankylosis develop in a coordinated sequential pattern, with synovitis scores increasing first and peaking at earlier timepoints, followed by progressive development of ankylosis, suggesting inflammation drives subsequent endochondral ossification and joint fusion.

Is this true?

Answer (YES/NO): NO